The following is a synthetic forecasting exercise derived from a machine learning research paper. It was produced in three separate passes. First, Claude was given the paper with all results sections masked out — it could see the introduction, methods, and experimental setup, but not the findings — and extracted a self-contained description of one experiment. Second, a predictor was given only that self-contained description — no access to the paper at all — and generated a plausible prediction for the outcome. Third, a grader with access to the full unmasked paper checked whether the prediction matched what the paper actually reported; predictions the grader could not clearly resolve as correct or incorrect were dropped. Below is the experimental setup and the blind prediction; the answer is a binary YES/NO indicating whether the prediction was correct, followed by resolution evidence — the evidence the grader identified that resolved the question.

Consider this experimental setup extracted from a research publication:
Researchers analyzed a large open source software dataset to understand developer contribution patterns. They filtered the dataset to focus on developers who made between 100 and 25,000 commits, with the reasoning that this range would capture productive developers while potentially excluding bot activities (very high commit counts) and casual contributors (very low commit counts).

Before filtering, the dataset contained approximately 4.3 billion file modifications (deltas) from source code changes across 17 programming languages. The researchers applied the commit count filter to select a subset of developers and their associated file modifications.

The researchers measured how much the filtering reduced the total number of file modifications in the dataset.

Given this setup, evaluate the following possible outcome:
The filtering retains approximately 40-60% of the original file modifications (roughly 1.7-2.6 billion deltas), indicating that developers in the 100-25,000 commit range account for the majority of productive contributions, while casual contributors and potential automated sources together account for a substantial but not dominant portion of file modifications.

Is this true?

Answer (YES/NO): NO